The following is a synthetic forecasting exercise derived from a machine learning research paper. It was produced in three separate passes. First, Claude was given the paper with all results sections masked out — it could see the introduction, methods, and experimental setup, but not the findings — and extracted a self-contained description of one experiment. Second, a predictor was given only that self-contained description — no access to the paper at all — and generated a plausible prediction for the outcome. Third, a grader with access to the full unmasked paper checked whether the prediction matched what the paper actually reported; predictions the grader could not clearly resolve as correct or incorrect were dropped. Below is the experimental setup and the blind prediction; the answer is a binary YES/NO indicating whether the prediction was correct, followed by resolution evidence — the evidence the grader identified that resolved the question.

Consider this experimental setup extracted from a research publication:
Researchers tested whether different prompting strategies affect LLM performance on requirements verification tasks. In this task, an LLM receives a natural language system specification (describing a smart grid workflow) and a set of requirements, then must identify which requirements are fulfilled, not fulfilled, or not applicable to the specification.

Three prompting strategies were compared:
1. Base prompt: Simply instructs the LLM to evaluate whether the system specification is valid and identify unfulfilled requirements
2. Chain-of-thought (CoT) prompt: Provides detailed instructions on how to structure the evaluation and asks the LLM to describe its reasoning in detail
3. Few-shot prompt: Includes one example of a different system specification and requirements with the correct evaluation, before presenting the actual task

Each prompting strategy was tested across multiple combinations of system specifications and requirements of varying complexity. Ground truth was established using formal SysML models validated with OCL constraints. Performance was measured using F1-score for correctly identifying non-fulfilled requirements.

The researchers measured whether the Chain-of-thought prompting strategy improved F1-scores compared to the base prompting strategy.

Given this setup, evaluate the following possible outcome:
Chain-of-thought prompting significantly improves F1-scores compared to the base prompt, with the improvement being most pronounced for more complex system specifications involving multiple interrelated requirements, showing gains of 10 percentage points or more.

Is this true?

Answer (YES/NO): NO